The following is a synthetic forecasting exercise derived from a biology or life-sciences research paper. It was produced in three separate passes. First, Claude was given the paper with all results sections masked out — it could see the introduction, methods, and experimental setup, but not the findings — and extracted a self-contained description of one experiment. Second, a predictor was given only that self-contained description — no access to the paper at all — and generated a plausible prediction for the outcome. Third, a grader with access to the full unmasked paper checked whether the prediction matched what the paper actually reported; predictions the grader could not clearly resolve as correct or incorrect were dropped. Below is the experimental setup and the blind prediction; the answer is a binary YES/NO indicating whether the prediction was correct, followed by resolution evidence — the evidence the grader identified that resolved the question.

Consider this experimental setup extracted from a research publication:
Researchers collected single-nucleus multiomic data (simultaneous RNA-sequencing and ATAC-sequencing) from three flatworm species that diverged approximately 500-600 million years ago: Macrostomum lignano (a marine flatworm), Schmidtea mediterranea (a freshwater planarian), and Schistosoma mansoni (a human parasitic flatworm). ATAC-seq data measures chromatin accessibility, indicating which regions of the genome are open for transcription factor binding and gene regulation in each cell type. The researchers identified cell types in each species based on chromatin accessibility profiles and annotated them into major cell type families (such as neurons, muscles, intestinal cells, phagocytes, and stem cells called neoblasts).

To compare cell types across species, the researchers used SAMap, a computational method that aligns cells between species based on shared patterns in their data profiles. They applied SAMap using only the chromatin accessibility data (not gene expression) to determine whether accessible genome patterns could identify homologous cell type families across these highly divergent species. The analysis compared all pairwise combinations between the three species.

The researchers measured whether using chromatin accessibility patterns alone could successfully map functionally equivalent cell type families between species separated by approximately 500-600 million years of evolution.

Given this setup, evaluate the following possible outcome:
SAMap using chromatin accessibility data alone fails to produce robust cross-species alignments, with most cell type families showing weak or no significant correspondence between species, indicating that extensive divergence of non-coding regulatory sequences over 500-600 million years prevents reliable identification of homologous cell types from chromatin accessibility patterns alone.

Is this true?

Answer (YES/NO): NO